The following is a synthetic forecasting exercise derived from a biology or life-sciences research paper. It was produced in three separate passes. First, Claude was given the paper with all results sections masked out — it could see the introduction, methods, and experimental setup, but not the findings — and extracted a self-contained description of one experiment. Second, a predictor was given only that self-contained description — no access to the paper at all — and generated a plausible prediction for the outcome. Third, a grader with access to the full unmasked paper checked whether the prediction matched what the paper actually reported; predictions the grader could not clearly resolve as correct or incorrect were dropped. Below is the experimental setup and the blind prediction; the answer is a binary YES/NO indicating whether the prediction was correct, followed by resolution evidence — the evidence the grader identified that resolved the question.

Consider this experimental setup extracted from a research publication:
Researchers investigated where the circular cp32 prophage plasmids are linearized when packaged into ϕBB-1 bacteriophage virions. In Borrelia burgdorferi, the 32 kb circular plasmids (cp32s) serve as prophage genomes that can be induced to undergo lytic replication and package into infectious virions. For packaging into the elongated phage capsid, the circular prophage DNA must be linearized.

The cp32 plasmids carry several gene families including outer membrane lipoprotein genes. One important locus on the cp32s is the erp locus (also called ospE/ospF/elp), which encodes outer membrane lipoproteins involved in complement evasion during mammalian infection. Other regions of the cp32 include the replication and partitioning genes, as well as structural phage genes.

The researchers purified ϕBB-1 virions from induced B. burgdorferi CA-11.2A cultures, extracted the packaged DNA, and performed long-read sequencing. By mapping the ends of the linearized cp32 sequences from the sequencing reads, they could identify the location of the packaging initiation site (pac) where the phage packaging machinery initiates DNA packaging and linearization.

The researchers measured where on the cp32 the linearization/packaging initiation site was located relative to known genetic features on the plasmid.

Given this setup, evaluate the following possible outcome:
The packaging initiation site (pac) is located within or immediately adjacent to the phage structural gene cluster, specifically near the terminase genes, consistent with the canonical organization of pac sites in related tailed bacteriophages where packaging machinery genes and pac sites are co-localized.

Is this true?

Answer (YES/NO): NO